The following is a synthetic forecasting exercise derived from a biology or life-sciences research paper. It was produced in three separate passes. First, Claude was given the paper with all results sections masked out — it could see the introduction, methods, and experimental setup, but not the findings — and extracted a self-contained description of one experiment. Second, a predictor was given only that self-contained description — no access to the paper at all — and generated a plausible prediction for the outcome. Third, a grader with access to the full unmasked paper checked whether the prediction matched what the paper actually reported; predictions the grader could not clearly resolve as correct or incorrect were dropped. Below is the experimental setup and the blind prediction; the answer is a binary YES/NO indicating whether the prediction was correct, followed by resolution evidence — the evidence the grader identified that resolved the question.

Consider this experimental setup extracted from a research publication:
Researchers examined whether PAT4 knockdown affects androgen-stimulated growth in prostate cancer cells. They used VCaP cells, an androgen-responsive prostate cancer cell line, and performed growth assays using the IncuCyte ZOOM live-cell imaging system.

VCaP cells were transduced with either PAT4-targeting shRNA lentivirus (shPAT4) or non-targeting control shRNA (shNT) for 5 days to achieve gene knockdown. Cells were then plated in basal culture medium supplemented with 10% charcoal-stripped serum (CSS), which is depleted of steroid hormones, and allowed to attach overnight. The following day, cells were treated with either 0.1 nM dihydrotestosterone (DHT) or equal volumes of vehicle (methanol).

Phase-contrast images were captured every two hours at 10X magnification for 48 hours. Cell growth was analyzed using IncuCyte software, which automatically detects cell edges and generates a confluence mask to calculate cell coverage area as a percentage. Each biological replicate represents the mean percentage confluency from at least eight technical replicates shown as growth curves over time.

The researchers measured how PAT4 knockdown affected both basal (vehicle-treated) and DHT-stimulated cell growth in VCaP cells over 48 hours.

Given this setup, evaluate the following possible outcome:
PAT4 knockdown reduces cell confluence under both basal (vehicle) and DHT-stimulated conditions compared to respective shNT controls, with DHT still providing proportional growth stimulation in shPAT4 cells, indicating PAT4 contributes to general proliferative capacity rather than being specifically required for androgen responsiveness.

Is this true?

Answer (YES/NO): NO